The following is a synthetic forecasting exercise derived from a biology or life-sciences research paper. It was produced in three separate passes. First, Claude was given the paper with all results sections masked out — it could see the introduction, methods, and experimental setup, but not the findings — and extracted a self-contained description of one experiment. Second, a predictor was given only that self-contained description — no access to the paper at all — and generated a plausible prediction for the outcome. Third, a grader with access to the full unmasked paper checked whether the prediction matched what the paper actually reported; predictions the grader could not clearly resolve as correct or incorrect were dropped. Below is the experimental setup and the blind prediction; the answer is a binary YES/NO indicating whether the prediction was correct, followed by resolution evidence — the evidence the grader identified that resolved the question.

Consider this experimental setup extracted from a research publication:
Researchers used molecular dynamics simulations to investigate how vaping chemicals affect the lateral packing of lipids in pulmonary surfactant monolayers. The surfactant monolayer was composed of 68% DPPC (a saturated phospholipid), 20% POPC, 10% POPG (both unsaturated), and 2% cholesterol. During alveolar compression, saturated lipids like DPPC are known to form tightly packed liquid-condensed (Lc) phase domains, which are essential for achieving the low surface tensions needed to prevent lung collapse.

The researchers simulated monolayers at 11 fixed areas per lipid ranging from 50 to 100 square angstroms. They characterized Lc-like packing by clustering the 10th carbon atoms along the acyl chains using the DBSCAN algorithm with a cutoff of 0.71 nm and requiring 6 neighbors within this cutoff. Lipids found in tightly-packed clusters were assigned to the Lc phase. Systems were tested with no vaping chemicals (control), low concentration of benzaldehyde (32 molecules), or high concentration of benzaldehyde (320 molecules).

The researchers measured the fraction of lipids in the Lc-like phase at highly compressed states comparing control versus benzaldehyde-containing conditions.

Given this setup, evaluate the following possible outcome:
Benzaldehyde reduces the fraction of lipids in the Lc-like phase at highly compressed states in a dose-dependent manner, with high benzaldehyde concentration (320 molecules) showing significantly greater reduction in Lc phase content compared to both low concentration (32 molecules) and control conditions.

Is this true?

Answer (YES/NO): NO